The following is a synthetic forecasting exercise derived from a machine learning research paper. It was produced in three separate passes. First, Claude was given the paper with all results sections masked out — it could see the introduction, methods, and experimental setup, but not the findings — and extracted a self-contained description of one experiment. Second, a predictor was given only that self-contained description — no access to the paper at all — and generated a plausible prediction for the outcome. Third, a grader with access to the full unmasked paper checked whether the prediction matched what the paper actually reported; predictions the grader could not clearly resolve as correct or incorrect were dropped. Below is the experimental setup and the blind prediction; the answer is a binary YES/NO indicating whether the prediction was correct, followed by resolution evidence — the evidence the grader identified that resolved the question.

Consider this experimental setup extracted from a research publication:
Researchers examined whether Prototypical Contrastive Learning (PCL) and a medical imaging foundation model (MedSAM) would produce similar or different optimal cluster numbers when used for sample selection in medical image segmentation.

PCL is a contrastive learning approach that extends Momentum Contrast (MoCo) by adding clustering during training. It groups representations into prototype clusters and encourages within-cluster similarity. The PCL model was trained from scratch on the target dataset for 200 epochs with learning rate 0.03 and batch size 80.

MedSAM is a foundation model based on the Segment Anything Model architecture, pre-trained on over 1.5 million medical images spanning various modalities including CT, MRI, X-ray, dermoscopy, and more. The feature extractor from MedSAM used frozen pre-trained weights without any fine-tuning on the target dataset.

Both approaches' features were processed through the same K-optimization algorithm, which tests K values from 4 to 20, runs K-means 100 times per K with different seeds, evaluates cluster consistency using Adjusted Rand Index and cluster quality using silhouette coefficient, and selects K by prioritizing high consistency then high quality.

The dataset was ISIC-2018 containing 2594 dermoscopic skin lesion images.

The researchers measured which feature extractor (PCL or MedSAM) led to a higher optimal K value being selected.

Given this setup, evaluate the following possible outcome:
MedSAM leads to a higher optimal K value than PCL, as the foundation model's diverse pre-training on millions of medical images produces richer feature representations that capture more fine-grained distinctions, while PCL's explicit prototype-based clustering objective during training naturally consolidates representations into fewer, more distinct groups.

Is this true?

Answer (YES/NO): NO